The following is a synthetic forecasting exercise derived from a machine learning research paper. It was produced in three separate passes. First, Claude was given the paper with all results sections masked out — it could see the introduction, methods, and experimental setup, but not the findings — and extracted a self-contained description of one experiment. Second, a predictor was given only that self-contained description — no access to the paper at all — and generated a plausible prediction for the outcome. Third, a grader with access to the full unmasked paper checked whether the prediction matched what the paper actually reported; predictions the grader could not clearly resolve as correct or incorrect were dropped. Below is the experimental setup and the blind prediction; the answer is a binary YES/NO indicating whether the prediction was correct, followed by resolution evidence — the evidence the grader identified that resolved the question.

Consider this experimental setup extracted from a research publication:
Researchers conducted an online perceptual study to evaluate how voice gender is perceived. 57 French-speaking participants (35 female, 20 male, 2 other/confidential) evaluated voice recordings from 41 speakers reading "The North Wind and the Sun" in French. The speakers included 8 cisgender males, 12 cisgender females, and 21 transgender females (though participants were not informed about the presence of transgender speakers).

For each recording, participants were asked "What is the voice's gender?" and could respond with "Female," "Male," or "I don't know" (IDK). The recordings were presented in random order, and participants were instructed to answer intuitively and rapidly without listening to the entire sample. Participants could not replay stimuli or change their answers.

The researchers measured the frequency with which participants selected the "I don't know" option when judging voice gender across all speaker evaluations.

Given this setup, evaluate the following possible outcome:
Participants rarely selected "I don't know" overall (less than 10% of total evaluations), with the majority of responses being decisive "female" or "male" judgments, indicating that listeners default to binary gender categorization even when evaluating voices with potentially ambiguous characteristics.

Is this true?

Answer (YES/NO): YES